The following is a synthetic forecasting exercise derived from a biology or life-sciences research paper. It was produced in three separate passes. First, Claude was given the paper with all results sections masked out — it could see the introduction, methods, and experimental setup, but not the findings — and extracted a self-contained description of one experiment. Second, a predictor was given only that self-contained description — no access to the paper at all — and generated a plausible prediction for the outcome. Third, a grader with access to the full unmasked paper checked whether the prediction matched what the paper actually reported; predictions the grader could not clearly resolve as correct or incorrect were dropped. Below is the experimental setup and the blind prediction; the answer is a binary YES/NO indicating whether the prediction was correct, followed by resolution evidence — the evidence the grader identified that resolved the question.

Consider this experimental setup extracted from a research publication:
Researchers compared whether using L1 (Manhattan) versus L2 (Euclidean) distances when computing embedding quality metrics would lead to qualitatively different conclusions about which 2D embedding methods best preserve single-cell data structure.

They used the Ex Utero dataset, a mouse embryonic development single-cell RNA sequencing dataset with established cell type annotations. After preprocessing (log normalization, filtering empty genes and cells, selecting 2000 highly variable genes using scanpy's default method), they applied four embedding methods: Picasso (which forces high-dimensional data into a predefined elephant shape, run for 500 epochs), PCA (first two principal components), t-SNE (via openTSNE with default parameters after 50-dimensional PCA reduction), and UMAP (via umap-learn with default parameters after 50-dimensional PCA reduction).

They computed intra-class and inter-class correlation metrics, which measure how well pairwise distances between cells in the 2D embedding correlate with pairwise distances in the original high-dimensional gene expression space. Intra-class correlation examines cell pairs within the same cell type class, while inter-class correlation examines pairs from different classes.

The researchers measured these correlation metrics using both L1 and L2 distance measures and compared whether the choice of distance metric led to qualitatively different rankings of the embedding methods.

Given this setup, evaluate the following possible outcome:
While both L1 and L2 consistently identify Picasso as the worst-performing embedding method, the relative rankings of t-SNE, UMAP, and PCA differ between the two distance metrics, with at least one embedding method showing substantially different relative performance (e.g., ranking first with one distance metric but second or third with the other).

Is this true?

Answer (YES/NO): NO